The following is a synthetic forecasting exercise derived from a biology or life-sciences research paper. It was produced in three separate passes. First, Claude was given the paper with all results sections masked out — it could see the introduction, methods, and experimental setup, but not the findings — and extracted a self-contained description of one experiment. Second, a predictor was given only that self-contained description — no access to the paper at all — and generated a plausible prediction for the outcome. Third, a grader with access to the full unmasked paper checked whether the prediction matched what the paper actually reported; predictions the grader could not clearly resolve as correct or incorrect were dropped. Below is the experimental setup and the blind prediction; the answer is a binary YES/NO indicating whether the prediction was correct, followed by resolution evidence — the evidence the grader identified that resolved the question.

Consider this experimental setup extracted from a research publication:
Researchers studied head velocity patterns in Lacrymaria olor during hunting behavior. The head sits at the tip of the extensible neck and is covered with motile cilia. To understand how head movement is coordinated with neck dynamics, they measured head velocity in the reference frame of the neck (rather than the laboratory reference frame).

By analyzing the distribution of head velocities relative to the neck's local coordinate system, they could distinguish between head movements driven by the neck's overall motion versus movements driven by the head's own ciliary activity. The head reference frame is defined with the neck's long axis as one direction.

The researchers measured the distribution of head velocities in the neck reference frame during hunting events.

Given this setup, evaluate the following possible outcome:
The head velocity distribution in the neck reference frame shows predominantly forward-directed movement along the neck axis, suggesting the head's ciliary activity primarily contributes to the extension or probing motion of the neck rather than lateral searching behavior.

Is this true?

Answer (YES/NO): NO